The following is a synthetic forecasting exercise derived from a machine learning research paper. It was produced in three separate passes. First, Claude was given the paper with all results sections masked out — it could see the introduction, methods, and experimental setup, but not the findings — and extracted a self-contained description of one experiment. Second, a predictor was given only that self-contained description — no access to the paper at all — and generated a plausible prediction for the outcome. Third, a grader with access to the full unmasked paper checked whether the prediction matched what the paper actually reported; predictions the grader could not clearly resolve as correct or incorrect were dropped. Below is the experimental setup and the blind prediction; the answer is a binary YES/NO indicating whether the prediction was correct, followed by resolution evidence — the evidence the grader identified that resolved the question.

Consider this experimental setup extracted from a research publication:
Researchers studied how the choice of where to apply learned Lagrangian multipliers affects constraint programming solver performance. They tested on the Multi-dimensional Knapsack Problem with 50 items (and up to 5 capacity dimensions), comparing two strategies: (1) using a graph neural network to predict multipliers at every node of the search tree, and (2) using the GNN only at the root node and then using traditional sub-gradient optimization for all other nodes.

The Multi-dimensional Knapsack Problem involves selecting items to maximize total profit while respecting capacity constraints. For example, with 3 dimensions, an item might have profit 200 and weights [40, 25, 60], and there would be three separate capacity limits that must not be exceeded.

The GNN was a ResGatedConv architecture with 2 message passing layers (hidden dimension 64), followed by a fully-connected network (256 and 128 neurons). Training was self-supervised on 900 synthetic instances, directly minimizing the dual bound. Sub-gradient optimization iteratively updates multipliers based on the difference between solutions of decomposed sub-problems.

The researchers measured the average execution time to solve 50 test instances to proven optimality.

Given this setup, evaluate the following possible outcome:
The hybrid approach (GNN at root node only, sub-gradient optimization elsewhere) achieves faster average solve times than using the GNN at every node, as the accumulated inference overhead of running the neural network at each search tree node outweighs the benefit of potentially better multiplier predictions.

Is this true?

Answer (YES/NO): NO